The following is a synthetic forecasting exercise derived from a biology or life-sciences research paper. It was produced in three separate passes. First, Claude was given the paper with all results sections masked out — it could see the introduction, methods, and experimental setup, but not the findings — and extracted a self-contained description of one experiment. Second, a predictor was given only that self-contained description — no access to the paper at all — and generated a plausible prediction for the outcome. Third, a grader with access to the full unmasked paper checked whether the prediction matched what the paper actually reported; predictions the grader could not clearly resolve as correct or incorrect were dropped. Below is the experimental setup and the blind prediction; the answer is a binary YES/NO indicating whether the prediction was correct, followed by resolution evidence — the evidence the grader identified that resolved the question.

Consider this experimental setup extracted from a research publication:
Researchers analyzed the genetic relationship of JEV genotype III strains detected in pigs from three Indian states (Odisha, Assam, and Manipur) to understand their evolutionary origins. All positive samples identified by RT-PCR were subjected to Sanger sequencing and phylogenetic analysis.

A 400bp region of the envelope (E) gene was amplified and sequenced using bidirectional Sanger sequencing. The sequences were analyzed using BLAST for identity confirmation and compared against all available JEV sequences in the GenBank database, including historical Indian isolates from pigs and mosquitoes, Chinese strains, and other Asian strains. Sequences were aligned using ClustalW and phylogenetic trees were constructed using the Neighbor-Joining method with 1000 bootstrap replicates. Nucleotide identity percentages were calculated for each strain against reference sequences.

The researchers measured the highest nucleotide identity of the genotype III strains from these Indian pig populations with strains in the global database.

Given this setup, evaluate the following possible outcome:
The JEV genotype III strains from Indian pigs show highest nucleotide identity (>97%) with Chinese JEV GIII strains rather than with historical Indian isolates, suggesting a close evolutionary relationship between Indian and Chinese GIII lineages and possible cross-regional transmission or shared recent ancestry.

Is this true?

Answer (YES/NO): NO